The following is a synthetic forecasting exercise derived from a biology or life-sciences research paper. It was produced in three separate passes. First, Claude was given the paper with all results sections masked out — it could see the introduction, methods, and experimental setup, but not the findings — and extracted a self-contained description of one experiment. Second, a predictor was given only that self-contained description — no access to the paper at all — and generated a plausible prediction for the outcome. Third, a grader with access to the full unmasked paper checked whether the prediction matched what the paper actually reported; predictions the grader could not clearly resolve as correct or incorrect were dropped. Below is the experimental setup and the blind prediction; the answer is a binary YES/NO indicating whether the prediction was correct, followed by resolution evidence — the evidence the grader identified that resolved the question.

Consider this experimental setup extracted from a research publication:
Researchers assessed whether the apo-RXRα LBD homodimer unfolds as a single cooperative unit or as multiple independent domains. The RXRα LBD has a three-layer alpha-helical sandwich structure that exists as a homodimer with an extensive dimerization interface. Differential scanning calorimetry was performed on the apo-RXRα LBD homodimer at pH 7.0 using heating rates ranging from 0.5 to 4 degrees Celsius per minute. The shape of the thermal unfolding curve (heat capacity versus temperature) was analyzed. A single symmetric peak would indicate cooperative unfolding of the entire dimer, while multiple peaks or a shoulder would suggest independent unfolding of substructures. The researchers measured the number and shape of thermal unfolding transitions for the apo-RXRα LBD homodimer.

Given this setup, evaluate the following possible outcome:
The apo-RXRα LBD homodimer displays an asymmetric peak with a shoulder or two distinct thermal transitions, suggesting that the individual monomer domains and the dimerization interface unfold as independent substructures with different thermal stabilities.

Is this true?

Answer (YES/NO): NO